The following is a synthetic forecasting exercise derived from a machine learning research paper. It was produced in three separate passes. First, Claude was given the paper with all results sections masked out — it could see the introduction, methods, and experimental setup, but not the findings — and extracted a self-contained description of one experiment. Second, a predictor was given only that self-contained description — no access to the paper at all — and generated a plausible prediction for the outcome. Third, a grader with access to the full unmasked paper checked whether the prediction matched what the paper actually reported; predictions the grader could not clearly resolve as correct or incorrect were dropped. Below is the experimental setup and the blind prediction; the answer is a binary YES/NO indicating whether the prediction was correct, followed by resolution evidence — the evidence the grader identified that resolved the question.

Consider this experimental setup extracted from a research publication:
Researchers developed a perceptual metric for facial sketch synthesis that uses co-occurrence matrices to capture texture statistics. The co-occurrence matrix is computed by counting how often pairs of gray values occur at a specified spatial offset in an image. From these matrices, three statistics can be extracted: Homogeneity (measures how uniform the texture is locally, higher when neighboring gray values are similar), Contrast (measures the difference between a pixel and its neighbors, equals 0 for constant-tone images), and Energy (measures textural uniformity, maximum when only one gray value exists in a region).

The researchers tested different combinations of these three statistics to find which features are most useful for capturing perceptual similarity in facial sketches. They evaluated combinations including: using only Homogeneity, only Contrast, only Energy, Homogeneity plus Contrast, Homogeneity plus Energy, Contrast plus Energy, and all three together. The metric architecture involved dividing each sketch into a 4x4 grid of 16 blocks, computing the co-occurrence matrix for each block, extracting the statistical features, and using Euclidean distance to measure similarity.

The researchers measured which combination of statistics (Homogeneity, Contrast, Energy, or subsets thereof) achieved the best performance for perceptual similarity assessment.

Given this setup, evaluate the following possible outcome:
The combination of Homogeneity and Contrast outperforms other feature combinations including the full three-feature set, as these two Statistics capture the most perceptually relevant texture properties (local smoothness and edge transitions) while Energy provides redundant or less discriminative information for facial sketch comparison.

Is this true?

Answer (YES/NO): NO